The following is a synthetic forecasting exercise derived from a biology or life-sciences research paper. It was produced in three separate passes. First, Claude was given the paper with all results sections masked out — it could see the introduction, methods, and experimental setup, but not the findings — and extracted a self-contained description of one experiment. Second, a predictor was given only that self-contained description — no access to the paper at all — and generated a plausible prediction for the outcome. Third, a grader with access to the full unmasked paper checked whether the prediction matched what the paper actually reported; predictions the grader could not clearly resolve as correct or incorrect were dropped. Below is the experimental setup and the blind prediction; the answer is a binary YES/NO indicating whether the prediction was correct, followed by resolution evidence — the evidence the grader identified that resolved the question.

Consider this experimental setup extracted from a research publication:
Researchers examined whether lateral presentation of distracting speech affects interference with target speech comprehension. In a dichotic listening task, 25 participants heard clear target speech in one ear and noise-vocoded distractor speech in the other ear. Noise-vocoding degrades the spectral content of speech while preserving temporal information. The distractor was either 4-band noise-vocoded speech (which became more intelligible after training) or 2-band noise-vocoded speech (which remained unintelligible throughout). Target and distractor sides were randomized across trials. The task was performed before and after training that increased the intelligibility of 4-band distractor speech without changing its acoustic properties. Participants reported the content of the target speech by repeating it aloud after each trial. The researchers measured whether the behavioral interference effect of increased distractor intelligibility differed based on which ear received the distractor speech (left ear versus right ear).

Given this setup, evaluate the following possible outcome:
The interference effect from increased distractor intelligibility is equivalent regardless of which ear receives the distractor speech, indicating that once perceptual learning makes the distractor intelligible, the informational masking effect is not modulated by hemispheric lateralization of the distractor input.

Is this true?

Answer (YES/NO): NO